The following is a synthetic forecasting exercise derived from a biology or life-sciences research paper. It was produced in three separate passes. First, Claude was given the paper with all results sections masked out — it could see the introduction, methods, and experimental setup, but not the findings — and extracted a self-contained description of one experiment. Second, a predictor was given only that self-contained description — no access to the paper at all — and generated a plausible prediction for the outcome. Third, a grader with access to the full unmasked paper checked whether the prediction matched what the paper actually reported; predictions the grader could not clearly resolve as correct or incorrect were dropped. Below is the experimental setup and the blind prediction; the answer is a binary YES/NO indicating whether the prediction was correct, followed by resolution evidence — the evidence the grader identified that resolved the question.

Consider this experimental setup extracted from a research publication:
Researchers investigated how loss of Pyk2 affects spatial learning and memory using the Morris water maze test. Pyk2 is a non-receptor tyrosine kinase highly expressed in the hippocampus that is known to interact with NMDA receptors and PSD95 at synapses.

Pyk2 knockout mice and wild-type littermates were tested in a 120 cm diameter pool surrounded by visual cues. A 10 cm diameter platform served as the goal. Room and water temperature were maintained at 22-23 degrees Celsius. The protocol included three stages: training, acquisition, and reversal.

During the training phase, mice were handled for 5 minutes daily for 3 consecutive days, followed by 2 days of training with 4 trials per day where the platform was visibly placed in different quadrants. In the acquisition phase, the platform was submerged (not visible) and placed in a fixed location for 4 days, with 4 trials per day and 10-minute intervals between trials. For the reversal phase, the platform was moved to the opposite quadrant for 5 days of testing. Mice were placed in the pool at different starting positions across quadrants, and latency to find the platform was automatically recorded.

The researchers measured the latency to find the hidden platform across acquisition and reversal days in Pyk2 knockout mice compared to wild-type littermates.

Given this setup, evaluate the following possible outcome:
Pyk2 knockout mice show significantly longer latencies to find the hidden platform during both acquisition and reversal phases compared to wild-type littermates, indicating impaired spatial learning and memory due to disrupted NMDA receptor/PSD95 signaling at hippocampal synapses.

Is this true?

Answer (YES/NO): NO